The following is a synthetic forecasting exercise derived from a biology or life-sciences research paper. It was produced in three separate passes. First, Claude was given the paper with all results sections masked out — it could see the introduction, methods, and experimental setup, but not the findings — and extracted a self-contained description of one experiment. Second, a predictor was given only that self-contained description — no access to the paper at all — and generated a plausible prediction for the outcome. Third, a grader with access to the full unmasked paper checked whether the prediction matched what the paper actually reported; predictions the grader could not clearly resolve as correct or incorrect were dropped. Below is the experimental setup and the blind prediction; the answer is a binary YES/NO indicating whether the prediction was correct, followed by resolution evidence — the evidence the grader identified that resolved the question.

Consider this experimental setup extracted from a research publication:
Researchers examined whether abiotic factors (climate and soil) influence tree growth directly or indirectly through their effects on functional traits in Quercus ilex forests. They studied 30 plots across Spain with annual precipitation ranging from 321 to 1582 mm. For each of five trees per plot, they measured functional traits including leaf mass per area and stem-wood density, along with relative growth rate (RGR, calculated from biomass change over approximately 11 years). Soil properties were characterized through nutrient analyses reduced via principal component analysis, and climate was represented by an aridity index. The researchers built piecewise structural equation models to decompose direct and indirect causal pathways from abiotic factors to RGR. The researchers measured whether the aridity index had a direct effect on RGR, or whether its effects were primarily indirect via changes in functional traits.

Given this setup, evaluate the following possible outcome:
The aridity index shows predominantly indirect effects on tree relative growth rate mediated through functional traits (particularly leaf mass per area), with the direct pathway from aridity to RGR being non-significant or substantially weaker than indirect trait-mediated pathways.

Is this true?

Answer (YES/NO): NO